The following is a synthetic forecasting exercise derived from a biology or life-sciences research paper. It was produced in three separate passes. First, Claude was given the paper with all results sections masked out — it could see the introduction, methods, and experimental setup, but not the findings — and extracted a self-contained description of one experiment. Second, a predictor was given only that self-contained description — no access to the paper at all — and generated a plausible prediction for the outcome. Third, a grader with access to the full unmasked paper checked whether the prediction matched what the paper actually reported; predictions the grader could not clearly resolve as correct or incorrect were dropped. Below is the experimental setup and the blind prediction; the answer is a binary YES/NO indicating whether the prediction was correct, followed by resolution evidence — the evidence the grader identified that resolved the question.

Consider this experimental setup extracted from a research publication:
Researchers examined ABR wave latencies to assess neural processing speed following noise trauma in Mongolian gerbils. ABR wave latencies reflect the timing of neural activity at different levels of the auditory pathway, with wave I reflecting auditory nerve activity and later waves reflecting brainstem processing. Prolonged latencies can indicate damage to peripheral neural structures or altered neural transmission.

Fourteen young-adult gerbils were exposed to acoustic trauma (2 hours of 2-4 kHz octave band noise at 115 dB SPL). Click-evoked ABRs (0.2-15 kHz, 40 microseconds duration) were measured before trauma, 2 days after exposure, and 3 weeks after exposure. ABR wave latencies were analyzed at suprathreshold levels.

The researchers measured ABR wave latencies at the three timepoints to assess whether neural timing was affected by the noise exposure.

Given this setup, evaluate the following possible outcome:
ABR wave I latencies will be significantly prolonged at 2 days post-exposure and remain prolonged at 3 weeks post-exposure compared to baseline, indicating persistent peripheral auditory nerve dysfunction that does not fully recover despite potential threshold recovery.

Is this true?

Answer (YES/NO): NO